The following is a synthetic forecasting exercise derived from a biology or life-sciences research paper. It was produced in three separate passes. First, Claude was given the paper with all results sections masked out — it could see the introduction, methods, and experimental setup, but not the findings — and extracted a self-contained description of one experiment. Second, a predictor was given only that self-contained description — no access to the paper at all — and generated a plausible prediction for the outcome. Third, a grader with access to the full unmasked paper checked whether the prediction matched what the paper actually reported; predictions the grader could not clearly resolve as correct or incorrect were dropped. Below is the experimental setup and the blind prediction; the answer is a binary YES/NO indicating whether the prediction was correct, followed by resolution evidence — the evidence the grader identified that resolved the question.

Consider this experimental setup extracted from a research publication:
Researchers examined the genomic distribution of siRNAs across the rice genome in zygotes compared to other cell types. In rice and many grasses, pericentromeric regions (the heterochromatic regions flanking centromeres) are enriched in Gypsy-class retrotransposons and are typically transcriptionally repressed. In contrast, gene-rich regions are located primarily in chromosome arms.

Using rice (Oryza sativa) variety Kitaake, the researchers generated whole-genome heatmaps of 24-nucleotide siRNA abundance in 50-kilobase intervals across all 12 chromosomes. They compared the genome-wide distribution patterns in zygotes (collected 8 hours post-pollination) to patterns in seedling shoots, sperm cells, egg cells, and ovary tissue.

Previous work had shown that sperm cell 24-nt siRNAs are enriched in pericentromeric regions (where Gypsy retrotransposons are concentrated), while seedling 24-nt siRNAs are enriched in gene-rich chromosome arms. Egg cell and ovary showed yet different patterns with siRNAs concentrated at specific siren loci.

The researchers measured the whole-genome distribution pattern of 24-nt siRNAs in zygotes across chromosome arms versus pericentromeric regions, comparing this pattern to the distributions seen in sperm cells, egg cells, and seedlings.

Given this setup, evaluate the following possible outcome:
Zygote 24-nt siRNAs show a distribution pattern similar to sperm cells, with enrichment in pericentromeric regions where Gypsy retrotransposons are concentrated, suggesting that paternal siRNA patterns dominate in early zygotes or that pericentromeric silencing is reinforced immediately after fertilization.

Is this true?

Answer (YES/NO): NO